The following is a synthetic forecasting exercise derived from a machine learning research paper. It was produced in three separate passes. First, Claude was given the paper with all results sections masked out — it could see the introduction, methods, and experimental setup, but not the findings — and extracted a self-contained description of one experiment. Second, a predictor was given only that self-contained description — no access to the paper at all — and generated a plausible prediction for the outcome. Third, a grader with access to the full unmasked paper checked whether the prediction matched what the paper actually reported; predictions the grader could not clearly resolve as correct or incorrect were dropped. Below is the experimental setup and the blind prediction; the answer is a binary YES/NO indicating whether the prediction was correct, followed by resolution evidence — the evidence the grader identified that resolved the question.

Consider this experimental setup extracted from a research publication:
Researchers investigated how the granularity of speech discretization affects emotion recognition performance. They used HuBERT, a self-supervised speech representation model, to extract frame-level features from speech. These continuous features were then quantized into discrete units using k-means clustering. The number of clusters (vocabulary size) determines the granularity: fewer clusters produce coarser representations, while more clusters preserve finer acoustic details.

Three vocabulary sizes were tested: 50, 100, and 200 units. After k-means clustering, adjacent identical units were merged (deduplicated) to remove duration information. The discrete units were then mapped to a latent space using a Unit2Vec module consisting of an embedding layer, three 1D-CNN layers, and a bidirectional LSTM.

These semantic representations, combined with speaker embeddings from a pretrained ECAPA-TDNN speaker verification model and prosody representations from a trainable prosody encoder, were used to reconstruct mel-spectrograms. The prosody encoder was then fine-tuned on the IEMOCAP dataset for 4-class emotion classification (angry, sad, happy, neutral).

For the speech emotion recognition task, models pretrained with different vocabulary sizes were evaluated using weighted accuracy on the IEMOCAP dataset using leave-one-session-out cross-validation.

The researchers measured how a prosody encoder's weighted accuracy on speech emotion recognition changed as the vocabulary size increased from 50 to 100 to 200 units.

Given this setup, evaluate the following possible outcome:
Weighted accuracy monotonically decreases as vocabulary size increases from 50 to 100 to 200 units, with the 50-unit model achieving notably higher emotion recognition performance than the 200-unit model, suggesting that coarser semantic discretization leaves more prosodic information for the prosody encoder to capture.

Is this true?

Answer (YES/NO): NO